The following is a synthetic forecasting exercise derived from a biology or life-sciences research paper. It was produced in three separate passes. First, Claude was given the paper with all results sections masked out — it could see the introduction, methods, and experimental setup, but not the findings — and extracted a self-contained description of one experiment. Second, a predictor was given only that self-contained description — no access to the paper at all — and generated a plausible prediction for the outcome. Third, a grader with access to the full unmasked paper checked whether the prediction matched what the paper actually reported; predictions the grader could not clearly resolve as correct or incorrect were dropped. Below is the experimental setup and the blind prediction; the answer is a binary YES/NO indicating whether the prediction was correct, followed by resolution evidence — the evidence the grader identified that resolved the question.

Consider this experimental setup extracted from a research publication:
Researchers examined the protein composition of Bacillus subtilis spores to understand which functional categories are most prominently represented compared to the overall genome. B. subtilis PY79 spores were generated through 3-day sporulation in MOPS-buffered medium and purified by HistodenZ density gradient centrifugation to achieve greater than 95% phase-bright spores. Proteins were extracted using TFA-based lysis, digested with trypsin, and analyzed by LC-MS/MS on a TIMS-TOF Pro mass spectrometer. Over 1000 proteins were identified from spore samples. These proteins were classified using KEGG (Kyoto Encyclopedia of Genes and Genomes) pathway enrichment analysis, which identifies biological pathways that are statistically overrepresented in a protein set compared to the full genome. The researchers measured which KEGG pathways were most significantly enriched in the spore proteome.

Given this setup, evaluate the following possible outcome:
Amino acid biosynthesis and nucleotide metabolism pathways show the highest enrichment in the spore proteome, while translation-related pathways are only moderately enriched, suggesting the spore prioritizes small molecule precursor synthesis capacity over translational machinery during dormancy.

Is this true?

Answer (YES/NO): NO